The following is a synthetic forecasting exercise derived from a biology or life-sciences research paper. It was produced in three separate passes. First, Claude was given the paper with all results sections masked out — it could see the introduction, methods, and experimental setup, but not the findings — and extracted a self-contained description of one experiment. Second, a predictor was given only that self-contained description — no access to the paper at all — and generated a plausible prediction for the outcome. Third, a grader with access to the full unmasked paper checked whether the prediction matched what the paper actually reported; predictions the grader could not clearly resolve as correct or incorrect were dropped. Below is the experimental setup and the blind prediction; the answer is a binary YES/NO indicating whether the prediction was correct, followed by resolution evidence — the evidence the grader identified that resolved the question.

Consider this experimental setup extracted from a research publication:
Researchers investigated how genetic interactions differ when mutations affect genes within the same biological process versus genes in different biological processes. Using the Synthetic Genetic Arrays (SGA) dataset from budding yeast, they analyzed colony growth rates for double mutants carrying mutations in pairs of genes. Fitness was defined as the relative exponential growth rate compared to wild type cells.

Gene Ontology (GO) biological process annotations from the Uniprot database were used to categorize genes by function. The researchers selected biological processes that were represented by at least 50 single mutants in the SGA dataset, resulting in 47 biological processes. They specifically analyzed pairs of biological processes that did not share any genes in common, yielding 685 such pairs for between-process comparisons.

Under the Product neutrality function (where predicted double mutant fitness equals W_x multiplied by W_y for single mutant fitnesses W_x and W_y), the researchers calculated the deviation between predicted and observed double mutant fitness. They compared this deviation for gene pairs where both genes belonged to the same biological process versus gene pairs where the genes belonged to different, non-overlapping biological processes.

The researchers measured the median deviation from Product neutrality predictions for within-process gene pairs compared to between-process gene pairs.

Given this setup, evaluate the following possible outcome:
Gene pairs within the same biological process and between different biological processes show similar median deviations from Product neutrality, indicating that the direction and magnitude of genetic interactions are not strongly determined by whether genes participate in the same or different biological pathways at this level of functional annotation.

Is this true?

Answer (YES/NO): NO